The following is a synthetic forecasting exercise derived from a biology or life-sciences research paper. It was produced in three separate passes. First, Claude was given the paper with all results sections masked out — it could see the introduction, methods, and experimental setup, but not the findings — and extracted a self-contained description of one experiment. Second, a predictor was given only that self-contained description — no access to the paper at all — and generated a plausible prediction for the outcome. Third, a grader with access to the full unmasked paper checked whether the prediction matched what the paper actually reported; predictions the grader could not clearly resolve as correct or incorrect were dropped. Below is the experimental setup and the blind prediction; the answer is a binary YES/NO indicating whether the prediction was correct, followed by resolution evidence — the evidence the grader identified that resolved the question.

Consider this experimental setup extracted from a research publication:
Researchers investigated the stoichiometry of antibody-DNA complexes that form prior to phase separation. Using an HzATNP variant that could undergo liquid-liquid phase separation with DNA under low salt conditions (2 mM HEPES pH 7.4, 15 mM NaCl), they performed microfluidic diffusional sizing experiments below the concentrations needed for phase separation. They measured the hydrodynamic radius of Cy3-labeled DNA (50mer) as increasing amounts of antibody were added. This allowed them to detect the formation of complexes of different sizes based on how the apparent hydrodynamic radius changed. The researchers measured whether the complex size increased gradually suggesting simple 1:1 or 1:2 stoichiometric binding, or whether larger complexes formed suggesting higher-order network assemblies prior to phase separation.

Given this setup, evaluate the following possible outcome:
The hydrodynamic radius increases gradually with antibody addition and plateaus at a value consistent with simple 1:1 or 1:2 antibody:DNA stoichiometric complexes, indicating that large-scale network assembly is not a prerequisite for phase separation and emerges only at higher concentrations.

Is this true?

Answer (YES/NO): NO